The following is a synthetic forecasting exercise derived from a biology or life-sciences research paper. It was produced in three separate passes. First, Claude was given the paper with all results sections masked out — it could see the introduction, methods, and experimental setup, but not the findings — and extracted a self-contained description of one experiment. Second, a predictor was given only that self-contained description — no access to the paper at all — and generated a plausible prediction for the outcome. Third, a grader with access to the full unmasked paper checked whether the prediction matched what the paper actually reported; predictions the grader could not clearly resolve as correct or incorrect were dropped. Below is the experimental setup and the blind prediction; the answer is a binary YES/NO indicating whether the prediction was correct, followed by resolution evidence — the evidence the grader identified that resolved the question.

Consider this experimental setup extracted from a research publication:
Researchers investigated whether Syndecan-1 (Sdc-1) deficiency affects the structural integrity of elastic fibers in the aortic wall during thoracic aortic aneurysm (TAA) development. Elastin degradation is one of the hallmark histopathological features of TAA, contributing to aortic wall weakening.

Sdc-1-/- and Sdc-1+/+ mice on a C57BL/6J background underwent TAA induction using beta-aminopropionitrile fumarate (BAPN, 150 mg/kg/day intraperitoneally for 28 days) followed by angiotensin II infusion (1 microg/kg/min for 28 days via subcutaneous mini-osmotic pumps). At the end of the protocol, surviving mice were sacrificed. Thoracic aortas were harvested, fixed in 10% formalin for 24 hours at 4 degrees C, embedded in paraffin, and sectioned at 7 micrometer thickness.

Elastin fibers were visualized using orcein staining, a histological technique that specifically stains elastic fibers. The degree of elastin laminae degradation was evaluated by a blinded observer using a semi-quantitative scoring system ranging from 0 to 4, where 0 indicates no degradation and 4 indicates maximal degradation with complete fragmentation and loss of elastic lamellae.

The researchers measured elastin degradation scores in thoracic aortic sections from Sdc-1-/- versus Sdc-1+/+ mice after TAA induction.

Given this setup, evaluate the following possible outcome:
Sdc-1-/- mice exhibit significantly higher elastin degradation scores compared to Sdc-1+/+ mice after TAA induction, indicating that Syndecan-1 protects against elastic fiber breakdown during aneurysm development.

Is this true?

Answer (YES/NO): NO